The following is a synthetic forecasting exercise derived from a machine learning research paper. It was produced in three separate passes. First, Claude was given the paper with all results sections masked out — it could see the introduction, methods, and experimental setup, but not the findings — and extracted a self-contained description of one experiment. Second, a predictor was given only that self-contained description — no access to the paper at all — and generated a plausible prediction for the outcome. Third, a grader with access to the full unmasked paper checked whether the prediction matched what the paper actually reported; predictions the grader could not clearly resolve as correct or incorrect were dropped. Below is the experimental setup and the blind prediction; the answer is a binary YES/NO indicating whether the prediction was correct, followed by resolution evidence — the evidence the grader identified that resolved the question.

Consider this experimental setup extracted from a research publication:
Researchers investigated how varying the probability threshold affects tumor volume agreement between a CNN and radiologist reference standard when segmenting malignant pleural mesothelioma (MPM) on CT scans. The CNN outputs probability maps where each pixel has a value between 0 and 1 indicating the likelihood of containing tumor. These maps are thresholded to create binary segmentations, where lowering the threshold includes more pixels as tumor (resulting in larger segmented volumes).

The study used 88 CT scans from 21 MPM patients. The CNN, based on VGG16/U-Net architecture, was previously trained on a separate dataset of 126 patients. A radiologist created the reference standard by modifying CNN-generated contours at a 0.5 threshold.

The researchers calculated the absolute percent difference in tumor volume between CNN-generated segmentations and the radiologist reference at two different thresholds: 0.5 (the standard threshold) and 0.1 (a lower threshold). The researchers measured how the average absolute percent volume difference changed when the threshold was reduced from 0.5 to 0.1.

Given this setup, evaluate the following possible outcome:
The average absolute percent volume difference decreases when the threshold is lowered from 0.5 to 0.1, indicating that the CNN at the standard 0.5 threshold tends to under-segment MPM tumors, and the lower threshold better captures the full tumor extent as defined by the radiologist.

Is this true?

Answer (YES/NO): YES